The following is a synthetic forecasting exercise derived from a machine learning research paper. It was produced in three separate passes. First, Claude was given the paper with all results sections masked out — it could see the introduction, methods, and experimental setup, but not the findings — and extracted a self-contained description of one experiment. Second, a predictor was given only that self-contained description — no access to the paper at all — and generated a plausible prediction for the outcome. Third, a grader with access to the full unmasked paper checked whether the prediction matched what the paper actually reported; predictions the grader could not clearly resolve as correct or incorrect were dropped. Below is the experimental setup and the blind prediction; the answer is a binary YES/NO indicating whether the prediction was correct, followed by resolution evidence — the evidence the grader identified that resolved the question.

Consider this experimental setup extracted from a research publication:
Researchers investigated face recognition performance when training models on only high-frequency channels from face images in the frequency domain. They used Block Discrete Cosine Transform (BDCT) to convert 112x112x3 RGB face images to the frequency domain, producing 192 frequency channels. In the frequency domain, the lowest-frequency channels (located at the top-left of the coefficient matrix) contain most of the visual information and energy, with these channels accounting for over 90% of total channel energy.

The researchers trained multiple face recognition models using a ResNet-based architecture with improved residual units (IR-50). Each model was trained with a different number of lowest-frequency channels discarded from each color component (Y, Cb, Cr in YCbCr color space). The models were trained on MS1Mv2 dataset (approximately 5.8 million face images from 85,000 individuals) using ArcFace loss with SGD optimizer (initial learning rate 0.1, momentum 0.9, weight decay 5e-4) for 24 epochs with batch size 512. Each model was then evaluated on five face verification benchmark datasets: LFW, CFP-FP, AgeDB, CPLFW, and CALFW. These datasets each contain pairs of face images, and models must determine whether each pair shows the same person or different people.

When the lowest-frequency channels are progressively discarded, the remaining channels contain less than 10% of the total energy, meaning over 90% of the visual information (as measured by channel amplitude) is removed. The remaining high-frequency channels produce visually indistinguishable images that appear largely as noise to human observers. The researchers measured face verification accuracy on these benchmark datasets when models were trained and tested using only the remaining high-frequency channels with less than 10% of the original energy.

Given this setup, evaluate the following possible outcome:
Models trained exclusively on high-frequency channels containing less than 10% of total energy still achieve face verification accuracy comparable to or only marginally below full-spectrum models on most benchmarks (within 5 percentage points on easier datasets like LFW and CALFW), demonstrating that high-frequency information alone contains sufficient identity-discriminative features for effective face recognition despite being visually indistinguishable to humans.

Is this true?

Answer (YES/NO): YES